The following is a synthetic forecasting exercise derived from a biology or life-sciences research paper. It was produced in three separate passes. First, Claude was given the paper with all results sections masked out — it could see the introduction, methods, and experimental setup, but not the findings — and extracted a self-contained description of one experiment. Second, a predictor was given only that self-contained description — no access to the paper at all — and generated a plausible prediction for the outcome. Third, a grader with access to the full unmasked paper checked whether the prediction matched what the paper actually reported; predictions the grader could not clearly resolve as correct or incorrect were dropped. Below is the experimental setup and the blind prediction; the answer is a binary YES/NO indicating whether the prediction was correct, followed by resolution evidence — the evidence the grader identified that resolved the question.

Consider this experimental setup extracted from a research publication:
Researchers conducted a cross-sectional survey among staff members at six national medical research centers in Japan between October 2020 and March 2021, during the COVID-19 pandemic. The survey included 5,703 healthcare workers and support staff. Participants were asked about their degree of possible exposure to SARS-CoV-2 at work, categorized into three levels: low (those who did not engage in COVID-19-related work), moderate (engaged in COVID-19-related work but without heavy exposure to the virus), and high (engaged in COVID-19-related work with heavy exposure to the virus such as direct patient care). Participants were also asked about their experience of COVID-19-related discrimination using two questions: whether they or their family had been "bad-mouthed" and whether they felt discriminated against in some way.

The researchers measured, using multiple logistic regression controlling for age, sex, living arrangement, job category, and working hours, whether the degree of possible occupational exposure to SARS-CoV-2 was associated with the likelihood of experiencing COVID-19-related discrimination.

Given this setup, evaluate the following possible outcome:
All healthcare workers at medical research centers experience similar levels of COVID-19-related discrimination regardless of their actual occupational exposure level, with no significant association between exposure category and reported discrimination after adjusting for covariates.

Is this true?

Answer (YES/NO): NO